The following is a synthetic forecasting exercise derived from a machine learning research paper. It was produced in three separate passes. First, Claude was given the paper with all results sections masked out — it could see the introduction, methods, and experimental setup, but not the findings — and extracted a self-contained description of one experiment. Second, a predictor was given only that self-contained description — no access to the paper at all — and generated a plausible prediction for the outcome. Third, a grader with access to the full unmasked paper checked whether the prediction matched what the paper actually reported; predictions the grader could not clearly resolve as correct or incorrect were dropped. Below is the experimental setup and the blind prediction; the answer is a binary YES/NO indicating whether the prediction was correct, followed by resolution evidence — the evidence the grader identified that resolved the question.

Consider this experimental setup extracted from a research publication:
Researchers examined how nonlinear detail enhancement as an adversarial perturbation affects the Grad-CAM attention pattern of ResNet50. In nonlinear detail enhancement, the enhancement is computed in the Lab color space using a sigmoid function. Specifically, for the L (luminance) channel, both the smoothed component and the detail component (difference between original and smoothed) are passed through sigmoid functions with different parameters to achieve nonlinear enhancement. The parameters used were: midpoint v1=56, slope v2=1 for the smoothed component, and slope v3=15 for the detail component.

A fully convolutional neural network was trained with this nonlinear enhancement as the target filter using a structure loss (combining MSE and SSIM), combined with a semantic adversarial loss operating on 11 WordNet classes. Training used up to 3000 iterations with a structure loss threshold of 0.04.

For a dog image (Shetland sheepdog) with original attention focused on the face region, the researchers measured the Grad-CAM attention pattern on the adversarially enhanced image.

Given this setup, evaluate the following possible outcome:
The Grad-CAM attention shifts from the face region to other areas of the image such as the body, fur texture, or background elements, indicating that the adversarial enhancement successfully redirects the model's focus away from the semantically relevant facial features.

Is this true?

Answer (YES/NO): NO